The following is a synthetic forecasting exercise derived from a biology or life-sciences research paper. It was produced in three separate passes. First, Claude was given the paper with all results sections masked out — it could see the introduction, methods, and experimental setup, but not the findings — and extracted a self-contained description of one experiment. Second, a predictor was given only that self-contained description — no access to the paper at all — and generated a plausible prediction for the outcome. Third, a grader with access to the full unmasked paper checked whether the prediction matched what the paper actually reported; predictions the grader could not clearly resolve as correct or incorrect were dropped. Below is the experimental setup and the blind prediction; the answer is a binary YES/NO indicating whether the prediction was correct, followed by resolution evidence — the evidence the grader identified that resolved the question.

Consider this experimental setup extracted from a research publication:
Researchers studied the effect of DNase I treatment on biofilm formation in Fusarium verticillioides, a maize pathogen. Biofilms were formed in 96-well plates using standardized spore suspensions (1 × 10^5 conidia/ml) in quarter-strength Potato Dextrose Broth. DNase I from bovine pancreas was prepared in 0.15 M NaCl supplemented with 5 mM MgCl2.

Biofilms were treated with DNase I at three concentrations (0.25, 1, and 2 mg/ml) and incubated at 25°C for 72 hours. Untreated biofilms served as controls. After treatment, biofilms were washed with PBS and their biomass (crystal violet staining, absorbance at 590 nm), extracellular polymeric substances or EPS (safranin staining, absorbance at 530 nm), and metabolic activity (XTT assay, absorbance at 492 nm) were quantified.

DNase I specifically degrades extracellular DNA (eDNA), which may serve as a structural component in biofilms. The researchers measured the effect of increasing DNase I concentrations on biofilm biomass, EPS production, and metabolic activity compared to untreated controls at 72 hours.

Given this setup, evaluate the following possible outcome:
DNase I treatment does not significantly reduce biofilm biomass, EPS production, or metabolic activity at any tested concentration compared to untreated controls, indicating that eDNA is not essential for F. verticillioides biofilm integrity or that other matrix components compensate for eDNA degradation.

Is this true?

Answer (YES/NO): NO